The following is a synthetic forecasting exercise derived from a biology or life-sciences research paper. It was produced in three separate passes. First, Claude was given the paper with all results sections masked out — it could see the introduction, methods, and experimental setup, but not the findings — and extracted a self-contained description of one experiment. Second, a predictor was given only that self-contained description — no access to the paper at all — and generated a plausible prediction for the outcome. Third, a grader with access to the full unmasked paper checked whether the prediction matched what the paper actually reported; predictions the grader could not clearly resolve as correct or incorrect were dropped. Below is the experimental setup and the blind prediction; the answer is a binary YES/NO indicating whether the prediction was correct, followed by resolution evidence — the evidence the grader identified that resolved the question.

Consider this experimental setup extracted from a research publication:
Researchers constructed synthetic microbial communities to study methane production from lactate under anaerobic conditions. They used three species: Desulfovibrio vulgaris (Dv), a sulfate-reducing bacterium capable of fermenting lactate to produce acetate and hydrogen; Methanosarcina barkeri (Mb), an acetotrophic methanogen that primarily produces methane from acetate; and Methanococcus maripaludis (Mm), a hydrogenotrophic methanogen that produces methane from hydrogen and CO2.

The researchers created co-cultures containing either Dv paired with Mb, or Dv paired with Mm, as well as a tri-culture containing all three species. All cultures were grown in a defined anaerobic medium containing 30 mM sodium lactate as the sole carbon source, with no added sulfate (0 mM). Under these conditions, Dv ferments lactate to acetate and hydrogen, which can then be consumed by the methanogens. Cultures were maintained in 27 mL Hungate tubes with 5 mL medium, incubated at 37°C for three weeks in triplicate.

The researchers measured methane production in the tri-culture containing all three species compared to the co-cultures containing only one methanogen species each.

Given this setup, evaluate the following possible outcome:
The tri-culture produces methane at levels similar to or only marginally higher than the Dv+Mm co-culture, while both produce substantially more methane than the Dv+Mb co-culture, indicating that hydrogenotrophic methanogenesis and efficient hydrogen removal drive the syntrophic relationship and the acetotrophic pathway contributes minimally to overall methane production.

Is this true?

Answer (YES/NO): NO